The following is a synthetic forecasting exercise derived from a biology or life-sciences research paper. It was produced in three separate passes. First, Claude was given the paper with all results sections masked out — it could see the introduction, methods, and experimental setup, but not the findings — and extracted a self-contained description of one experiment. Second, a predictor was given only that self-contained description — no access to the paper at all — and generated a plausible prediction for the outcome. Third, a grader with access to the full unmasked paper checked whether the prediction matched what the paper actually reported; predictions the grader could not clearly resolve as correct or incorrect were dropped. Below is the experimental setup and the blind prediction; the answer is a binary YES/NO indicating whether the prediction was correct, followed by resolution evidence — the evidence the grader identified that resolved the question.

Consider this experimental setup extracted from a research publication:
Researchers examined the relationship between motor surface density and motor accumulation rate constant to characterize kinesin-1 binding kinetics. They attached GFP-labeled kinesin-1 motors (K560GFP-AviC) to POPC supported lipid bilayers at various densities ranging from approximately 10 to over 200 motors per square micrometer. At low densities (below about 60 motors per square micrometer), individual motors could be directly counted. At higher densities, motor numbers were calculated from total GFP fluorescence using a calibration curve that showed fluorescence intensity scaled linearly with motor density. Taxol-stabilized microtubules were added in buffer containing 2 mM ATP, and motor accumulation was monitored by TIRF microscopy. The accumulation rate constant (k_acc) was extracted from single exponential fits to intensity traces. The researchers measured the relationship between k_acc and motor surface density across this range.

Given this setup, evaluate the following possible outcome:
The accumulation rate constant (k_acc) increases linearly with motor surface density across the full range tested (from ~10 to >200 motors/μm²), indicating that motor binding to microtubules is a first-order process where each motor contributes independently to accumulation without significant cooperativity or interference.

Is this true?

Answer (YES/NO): YES